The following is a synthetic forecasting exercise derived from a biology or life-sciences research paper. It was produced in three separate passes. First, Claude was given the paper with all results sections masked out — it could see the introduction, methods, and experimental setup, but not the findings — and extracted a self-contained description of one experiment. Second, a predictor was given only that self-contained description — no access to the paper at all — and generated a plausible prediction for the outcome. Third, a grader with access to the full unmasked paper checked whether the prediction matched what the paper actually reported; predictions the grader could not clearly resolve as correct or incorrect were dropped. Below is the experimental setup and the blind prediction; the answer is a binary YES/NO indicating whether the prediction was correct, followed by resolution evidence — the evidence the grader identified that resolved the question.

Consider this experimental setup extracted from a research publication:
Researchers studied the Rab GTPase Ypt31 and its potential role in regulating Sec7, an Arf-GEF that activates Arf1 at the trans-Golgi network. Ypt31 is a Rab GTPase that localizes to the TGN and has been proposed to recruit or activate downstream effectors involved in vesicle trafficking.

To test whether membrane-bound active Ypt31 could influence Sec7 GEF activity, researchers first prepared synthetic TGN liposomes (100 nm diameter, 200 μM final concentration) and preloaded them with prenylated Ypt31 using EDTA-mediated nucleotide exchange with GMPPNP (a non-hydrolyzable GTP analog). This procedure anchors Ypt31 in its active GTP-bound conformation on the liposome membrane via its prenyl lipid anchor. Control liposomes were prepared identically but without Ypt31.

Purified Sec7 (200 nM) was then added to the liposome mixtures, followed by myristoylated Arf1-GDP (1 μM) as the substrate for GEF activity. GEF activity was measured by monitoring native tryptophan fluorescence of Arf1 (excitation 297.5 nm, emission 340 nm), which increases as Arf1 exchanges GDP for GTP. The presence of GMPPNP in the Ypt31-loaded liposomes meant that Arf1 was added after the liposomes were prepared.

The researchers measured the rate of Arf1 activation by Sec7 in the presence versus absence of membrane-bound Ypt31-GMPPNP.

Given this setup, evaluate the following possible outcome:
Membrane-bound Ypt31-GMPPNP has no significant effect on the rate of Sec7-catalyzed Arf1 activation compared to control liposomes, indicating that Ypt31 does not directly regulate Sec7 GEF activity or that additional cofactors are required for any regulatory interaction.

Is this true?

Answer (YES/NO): NO